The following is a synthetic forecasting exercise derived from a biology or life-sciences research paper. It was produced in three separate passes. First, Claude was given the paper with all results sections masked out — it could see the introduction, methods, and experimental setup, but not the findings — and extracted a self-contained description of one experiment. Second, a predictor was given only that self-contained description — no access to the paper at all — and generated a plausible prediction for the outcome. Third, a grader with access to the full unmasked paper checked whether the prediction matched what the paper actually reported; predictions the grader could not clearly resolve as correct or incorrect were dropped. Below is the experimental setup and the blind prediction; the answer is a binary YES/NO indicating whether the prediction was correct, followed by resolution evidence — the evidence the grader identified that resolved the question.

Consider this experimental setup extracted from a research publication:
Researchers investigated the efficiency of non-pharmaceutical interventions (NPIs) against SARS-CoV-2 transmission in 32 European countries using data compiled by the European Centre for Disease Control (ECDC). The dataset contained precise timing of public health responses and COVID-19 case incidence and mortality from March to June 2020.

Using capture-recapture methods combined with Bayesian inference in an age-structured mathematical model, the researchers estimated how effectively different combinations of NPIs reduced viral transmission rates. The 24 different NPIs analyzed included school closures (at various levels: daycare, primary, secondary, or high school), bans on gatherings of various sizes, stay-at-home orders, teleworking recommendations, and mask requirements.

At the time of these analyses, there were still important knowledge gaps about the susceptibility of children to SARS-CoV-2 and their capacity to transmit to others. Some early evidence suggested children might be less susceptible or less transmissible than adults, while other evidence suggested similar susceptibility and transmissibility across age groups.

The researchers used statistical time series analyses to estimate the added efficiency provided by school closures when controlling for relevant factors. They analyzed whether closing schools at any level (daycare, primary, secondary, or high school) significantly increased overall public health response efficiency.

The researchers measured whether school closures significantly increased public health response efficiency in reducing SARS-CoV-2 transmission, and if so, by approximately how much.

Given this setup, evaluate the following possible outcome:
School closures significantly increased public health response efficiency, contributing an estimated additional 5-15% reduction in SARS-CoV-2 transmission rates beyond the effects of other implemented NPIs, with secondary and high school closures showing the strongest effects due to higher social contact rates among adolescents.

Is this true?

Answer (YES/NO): NO